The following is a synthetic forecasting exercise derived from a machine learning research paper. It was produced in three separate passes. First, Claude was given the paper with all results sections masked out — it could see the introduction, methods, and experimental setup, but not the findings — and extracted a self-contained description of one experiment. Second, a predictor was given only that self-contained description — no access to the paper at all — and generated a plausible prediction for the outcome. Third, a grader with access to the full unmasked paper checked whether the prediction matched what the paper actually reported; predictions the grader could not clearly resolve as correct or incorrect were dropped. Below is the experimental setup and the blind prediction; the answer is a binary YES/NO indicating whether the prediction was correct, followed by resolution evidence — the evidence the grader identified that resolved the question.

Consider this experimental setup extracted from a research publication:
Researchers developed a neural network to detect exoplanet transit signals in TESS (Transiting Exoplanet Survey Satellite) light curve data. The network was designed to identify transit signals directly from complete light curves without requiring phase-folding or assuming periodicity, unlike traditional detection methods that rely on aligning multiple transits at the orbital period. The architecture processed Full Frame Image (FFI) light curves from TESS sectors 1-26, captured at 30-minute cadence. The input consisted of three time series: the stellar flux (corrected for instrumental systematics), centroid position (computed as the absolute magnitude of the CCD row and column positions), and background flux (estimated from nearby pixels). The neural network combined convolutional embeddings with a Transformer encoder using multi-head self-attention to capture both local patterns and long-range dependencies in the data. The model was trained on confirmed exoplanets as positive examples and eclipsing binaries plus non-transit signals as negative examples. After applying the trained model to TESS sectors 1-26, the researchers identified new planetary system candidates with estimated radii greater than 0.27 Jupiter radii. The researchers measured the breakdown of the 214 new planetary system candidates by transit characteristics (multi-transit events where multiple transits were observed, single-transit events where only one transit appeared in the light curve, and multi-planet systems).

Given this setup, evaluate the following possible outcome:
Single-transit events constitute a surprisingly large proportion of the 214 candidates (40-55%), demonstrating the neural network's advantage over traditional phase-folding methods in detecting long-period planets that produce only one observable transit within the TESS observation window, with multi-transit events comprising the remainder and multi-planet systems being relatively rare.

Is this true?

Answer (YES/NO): YES